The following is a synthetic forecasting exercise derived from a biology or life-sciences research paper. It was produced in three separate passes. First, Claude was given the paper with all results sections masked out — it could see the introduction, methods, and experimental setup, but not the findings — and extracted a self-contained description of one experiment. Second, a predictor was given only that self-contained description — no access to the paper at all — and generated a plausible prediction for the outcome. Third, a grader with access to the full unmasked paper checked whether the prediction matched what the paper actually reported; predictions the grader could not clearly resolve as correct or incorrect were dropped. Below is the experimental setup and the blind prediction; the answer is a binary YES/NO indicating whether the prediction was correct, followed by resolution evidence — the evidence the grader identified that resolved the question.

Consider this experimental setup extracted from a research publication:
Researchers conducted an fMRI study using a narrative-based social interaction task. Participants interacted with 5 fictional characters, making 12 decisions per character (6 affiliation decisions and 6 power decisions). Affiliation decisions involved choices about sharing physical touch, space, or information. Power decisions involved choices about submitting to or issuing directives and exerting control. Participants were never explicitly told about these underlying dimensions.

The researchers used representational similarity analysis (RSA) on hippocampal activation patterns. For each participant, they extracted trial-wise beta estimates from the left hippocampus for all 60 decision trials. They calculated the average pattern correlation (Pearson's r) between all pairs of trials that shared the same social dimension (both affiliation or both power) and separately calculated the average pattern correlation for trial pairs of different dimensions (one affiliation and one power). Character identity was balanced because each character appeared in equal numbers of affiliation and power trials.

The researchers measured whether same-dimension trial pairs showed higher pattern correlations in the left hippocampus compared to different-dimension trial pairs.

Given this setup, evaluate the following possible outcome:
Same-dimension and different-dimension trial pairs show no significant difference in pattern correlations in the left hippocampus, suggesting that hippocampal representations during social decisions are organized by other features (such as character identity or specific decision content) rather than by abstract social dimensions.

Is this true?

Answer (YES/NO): NO